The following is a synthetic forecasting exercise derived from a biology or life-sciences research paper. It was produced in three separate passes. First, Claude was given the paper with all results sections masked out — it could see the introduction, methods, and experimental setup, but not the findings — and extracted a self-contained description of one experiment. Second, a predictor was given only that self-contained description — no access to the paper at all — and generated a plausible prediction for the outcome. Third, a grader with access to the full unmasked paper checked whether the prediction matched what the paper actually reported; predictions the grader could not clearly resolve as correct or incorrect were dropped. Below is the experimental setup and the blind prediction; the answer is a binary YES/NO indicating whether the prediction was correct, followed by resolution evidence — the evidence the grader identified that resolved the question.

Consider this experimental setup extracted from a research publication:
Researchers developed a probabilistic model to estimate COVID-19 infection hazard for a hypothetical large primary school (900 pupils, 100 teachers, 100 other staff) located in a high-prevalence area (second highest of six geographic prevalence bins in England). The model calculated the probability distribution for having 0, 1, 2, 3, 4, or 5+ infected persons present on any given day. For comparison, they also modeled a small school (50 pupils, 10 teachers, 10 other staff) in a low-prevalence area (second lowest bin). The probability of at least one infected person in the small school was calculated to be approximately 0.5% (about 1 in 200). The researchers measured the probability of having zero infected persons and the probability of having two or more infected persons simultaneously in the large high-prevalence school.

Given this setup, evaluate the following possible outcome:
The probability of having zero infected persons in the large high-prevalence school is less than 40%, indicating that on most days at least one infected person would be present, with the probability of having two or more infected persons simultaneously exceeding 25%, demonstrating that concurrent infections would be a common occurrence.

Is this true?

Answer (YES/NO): YES